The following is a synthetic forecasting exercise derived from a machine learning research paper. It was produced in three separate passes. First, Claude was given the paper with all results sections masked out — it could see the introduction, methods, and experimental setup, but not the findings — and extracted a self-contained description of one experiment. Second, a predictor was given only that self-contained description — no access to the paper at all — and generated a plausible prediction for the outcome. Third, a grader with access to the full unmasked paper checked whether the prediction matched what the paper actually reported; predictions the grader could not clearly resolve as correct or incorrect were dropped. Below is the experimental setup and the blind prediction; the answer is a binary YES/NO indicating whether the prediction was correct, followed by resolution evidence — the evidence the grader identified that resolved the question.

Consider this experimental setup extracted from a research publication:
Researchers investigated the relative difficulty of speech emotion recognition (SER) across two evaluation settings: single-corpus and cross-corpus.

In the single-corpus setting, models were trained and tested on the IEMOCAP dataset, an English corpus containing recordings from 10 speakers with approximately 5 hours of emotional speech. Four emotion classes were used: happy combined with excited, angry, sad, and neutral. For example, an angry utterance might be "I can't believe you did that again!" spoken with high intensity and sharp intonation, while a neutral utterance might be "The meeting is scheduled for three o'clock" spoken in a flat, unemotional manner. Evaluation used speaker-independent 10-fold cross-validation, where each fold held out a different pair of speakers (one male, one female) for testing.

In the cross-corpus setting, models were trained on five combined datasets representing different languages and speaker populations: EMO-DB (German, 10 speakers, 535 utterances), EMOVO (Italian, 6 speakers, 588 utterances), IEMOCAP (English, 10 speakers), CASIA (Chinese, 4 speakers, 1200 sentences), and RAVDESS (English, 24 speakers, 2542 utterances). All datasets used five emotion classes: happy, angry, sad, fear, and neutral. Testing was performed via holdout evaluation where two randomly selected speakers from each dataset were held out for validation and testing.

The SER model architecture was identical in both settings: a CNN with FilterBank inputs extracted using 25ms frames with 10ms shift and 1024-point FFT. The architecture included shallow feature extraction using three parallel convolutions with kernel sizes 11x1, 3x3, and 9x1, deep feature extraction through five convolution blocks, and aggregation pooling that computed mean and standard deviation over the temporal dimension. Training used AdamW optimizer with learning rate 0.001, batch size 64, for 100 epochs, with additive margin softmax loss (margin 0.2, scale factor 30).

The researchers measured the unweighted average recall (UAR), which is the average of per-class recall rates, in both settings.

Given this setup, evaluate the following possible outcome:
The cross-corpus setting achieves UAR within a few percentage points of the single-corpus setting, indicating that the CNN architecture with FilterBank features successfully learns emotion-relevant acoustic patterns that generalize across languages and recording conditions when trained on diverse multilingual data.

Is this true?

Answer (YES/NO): NO